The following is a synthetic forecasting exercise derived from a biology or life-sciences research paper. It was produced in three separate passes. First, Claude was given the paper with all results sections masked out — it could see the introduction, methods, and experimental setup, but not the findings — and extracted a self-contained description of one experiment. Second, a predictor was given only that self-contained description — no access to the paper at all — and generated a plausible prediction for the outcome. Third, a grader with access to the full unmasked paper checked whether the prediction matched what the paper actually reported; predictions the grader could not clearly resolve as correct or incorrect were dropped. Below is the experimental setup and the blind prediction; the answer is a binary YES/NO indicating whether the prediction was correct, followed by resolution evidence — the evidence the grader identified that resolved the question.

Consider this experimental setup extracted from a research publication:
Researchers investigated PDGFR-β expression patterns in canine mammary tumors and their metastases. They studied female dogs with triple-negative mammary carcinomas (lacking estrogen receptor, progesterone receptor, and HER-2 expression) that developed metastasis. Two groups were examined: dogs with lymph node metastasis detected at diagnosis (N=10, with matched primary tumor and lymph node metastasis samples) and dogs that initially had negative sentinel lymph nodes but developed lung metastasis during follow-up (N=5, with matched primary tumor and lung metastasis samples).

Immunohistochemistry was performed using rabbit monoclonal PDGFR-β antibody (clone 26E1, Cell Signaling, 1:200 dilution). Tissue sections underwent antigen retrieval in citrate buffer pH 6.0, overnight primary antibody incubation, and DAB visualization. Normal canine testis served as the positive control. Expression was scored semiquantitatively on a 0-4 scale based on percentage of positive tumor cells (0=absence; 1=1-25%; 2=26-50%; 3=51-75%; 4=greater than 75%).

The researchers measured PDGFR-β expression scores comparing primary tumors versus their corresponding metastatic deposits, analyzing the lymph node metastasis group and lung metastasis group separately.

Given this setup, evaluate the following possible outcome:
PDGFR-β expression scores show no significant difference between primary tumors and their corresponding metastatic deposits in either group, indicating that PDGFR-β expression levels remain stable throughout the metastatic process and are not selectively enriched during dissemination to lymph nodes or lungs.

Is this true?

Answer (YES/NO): YES